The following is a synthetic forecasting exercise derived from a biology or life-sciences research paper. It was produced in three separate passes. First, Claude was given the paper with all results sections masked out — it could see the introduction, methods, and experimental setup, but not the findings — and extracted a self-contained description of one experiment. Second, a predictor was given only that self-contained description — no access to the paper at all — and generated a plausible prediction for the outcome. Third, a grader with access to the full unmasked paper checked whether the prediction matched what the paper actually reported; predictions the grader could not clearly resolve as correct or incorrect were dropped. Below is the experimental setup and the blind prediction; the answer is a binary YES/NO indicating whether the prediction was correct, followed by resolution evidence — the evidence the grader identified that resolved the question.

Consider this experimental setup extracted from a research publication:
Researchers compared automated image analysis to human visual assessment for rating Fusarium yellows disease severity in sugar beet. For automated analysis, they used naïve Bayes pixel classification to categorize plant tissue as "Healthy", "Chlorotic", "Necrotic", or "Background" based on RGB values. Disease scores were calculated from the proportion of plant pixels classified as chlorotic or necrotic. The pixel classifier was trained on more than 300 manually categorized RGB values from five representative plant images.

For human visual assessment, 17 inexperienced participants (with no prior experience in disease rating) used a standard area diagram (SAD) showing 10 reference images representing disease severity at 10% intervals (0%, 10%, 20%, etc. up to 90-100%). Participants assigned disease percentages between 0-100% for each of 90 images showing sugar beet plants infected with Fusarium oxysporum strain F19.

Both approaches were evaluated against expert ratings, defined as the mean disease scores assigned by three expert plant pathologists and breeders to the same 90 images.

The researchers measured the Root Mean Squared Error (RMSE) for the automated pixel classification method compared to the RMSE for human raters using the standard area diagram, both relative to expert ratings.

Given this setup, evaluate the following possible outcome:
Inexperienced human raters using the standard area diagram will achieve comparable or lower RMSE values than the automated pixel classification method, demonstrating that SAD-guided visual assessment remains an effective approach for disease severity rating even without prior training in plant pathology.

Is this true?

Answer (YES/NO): YES